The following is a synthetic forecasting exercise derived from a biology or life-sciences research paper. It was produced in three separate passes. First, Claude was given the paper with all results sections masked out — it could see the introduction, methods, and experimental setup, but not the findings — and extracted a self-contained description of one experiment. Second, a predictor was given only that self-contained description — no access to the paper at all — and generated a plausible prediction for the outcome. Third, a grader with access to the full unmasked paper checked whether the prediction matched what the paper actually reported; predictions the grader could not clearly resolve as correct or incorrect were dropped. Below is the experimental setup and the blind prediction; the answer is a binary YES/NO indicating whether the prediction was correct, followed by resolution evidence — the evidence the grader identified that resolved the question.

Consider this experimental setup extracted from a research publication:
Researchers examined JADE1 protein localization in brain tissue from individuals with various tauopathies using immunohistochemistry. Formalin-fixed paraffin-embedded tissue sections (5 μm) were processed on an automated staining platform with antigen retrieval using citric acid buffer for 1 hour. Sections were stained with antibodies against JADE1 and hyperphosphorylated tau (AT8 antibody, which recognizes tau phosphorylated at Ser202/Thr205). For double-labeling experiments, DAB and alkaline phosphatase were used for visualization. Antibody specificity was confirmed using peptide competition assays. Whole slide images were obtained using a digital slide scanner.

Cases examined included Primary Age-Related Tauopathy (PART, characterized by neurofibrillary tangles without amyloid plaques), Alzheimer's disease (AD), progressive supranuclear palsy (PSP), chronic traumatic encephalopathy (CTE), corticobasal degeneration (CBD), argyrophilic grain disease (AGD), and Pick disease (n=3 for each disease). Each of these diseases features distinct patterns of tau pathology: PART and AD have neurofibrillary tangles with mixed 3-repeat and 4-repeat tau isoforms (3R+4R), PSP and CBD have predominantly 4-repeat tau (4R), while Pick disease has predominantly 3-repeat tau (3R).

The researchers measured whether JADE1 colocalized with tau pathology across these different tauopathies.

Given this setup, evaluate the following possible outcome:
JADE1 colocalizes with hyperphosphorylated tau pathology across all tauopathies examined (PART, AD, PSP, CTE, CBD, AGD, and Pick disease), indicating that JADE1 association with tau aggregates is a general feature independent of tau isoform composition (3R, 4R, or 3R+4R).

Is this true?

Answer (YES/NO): NO